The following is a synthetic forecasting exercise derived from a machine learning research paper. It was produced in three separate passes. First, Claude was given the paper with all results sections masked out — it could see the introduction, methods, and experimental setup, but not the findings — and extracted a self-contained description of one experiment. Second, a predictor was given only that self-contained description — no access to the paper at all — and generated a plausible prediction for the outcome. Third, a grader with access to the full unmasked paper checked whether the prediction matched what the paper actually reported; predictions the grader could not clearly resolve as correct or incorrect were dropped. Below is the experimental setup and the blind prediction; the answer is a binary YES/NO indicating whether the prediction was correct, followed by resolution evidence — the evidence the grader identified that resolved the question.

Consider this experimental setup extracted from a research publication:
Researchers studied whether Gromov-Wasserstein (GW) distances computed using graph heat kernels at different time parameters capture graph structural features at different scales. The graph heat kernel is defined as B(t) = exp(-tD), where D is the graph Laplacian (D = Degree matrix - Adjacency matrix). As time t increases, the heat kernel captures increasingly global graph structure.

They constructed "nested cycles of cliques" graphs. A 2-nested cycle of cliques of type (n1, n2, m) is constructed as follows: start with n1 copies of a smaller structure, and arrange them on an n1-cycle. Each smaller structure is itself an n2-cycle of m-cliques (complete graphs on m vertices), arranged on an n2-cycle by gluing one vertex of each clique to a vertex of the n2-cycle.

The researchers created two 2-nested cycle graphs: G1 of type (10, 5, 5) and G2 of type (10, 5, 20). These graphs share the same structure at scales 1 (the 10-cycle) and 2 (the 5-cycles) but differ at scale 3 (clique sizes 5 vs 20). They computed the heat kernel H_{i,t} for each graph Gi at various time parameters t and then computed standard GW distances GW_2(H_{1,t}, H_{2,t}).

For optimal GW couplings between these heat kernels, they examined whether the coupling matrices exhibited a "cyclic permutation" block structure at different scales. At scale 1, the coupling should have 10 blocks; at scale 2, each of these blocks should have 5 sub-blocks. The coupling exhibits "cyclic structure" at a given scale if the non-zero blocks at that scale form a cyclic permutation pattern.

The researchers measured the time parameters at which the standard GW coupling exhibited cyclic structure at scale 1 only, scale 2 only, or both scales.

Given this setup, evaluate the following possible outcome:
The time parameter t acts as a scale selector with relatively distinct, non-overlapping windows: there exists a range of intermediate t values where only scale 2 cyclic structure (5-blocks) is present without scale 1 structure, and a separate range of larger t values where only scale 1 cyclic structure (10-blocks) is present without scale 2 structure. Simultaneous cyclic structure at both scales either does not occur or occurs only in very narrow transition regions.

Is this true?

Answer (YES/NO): YES